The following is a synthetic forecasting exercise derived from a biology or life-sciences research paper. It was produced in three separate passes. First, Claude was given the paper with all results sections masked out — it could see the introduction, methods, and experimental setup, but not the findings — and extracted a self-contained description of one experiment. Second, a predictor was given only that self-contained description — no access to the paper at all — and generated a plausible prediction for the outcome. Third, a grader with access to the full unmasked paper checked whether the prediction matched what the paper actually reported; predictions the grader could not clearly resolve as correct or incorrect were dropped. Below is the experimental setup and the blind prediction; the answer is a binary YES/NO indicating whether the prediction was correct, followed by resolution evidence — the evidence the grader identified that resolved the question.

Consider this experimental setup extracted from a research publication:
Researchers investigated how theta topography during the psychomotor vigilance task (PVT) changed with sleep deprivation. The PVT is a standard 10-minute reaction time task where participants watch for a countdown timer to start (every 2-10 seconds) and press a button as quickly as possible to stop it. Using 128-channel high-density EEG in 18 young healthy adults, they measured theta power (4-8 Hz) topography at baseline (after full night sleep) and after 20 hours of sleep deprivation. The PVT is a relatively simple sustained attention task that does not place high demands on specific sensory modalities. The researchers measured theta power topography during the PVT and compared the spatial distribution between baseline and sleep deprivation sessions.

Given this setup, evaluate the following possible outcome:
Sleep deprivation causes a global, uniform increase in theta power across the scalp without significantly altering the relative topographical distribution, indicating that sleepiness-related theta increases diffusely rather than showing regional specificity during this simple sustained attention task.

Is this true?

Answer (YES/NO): NO